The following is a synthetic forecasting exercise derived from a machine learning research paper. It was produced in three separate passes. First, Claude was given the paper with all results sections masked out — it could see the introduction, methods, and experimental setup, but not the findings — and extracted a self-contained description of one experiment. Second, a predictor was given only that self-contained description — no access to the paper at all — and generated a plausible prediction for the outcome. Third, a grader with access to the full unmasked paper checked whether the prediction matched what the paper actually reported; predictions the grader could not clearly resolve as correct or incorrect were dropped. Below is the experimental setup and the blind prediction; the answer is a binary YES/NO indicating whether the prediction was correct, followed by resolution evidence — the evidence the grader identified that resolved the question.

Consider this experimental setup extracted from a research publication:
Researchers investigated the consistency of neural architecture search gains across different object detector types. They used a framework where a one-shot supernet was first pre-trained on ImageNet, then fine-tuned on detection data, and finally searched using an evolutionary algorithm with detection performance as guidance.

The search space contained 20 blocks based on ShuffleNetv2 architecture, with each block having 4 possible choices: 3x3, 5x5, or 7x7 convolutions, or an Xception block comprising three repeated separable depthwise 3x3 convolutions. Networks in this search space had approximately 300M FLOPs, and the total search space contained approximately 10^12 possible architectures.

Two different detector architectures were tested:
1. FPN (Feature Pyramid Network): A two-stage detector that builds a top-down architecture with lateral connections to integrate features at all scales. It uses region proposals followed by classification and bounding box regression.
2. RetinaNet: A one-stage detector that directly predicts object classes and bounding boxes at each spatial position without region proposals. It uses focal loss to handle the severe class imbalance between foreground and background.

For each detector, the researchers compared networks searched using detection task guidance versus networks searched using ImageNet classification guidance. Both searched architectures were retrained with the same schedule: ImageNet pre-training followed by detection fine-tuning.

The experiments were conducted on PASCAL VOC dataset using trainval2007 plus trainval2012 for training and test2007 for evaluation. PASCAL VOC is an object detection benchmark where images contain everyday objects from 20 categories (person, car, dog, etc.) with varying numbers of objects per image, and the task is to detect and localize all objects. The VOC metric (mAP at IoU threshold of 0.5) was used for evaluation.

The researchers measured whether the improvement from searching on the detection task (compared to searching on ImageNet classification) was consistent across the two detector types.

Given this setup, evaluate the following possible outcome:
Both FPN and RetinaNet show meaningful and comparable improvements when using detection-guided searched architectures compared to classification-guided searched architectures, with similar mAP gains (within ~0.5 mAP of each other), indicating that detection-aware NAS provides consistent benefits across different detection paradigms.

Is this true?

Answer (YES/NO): YES